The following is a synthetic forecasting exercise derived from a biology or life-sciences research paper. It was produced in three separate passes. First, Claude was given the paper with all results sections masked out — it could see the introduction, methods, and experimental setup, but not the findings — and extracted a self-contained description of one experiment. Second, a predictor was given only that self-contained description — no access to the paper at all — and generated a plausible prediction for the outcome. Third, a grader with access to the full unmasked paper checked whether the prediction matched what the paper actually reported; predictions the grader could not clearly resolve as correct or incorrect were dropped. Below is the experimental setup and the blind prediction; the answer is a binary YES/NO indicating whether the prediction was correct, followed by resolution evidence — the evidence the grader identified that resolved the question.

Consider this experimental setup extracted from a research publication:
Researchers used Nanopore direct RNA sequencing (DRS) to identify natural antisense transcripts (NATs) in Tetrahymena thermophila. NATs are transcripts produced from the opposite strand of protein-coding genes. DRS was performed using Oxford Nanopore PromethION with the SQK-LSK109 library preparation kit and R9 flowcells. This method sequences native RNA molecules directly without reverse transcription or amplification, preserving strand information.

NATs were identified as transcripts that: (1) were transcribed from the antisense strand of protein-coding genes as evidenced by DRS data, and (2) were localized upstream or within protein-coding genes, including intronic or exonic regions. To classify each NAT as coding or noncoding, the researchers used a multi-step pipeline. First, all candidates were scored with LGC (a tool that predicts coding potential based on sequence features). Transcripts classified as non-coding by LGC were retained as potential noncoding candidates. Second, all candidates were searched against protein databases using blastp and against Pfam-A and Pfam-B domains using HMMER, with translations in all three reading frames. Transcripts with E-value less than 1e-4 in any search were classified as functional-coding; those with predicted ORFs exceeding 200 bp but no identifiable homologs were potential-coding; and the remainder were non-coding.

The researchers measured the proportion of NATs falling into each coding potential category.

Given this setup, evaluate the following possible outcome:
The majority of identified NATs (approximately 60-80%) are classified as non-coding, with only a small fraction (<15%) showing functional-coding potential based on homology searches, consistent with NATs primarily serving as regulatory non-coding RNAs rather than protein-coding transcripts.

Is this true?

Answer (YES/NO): NO